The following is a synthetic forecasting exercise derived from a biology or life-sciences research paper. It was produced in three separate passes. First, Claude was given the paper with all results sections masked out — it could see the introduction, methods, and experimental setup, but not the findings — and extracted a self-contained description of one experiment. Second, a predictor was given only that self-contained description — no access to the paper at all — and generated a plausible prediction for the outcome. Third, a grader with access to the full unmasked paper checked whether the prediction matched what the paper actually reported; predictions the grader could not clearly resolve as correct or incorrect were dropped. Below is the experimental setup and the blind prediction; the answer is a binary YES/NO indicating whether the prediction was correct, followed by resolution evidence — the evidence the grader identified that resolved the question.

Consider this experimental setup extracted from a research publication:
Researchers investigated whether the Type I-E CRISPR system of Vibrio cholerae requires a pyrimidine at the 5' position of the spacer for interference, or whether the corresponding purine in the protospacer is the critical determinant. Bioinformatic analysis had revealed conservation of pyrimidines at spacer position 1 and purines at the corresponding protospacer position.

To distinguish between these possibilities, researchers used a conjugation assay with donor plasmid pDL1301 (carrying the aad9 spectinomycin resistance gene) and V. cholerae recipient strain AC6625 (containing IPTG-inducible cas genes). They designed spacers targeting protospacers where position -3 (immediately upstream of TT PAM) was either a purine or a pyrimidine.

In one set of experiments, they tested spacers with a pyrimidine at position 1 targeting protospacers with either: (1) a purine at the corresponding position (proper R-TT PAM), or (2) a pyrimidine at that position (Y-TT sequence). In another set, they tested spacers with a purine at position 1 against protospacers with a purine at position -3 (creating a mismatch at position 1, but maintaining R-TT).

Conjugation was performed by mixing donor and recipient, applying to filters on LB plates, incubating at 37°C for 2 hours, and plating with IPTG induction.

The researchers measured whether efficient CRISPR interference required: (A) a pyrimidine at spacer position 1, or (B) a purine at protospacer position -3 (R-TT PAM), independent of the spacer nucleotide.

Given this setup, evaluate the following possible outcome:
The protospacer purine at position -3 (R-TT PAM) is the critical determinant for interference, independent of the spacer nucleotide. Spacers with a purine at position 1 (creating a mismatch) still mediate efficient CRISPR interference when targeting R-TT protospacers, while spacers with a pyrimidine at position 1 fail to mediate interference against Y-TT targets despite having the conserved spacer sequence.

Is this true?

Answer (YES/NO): YES